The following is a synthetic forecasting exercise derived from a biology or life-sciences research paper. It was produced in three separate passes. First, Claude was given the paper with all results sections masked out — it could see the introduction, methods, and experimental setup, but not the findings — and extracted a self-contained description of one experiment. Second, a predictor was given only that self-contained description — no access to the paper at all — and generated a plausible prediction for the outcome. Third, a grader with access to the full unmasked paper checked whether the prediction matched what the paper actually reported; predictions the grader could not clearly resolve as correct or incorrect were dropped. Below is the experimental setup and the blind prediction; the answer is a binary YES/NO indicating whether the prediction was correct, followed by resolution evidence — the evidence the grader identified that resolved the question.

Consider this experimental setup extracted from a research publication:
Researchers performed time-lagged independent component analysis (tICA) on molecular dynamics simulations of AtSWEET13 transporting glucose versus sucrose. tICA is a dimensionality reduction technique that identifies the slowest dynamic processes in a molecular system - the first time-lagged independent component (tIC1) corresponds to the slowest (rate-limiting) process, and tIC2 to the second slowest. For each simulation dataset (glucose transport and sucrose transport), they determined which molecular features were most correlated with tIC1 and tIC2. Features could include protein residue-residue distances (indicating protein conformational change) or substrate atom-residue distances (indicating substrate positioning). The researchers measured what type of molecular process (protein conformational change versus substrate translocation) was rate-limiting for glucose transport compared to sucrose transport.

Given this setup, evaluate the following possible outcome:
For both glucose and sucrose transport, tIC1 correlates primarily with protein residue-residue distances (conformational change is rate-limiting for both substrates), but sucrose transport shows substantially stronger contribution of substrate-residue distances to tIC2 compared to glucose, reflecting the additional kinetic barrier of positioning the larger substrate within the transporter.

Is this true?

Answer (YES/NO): NO